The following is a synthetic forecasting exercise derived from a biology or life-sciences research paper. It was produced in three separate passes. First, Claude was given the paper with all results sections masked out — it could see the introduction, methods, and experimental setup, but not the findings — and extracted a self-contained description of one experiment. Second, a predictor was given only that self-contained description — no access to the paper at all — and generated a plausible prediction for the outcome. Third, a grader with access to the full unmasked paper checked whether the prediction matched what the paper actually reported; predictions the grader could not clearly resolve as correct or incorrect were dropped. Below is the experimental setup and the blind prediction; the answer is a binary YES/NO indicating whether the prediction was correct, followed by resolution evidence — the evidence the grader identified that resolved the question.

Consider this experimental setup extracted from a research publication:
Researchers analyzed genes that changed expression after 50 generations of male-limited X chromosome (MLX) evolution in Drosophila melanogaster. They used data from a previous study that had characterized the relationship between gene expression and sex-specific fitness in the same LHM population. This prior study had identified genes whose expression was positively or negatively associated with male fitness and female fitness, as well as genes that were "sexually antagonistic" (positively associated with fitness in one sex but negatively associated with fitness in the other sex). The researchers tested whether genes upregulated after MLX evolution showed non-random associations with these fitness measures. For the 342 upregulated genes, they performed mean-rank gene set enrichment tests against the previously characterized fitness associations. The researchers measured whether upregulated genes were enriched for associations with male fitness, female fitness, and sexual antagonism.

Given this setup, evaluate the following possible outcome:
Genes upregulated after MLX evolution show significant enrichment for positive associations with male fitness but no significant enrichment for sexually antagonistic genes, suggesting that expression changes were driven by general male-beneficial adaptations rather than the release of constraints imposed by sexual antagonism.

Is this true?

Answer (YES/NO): NO